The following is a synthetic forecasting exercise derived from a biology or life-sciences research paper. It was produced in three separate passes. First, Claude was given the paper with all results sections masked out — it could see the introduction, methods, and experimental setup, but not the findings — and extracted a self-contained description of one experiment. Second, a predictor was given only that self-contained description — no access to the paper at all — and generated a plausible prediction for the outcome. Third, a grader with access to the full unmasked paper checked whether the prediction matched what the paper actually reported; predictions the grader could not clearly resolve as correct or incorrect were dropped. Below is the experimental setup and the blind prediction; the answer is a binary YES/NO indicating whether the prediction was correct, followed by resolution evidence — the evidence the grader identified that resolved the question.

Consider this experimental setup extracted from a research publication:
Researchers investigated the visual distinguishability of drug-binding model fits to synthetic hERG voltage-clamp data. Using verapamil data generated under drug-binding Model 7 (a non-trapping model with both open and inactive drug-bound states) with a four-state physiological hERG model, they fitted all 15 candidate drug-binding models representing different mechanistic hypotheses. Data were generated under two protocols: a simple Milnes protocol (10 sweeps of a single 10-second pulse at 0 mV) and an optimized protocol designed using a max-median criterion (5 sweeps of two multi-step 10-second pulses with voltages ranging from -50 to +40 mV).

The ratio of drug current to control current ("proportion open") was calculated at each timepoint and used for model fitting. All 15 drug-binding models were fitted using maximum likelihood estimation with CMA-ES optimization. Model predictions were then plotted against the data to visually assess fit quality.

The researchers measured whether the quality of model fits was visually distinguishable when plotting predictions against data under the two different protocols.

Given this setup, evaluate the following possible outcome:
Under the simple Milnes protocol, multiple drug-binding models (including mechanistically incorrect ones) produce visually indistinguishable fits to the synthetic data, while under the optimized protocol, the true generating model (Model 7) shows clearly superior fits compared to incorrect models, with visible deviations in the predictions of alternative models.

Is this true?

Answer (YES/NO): YES